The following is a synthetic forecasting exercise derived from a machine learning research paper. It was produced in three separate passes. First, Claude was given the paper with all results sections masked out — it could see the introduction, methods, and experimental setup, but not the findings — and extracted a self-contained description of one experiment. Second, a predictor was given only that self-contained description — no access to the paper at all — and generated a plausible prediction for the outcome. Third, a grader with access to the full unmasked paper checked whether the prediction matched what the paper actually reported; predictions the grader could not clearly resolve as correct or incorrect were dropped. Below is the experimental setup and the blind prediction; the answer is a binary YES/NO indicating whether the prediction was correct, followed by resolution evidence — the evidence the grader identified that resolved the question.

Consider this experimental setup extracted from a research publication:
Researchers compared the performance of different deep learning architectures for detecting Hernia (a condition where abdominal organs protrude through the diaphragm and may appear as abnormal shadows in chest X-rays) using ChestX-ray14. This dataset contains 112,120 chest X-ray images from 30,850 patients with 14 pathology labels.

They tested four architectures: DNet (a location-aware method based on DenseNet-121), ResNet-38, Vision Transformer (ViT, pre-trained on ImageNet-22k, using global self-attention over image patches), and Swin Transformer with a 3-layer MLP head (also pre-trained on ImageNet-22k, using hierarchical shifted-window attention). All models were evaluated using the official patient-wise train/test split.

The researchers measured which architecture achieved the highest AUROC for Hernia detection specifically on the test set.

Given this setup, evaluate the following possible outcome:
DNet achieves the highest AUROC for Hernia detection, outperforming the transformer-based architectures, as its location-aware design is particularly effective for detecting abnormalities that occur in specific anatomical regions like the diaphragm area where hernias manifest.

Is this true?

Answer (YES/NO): NO